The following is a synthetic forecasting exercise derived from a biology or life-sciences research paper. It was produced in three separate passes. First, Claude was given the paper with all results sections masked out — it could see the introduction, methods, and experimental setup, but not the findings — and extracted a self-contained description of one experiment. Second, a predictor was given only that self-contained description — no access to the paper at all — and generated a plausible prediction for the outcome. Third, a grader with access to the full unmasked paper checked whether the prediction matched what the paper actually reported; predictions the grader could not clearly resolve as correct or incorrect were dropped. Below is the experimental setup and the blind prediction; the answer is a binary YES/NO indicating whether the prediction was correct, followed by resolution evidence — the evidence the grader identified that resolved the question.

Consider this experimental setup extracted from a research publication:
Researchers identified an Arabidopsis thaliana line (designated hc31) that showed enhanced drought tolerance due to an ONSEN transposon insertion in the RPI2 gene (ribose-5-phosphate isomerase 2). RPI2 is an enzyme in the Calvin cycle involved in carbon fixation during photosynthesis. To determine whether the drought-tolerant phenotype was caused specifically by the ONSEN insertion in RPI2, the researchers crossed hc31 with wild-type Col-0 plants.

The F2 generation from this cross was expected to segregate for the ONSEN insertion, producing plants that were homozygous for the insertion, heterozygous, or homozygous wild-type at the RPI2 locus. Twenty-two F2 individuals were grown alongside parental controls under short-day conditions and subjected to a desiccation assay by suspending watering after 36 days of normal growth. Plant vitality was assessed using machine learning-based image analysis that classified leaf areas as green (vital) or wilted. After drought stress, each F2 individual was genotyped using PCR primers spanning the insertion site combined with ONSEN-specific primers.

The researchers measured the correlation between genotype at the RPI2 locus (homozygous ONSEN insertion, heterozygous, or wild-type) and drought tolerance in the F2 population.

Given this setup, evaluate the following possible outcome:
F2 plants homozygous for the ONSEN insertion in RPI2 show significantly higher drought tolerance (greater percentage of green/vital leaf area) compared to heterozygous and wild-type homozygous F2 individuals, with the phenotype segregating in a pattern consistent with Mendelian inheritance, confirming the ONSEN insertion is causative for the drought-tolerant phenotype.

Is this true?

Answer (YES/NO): YES